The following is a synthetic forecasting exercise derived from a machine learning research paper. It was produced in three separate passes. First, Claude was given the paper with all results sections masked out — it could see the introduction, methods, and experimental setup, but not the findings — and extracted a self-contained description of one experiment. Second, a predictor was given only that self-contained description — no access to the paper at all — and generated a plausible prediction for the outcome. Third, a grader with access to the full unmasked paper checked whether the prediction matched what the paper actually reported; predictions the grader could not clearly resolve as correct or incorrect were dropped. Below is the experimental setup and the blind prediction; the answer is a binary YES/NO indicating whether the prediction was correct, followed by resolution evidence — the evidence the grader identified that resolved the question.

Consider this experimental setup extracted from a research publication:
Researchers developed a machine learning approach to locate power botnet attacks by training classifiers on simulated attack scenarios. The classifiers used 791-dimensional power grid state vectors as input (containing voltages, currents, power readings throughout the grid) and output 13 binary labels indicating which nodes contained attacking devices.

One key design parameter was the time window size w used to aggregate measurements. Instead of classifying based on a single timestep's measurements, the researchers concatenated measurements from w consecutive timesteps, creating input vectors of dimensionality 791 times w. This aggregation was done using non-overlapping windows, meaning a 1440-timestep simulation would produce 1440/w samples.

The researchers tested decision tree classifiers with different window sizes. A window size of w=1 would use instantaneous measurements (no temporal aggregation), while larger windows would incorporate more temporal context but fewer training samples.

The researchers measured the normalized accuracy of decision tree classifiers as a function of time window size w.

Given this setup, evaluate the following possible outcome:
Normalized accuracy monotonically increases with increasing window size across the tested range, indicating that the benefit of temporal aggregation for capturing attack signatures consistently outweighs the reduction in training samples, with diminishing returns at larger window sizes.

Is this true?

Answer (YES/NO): NO